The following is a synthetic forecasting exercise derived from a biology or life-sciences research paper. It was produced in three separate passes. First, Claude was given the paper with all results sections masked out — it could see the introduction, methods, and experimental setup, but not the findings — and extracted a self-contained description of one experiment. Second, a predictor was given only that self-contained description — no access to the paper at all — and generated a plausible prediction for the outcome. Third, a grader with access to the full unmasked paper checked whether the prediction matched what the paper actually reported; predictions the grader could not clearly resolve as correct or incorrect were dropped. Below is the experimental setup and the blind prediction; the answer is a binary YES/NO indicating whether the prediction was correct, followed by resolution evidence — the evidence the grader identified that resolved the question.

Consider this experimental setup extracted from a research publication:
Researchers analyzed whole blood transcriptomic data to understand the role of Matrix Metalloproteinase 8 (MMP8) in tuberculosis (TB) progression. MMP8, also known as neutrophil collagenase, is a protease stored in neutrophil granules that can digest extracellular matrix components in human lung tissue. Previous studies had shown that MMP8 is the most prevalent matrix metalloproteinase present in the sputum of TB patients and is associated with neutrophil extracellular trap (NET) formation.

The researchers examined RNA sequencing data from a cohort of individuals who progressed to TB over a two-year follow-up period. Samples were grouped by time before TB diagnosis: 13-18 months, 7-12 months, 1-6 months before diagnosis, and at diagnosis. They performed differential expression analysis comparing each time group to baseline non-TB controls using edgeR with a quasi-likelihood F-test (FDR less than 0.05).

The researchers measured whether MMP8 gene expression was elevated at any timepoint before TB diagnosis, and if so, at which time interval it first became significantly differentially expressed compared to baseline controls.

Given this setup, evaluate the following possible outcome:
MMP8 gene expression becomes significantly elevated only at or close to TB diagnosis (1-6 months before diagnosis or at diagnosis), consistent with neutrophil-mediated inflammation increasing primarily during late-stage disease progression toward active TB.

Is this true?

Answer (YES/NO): NO